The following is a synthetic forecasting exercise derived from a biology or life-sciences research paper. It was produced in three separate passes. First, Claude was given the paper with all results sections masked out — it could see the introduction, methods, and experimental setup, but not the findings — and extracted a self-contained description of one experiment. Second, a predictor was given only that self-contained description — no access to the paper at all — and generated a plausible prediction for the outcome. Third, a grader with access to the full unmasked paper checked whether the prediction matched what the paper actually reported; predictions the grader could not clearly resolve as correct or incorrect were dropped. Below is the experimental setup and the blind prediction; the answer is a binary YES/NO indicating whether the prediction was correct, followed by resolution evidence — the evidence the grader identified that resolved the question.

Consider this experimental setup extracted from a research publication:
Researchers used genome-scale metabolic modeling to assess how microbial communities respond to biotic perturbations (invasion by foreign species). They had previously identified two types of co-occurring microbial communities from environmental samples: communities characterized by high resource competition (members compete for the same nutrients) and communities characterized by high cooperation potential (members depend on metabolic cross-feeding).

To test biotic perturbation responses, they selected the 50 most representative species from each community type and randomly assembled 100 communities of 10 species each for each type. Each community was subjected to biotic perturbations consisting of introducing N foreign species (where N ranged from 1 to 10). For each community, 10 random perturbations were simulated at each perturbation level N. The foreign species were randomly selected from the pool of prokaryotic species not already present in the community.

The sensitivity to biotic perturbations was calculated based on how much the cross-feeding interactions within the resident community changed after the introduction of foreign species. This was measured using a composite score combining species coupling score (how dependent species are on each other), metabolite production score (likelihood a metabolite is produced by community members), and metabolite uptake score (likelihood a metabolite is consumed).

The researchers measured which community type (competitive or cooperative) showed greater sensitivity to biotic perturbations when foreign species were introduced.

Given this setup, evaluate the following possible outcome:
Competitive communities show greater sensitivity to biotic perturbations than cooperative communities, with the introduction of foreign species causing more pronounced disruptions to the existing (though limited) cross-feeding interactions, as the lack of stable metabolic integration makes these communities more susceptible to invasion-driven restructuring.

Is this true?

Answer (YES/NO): NO